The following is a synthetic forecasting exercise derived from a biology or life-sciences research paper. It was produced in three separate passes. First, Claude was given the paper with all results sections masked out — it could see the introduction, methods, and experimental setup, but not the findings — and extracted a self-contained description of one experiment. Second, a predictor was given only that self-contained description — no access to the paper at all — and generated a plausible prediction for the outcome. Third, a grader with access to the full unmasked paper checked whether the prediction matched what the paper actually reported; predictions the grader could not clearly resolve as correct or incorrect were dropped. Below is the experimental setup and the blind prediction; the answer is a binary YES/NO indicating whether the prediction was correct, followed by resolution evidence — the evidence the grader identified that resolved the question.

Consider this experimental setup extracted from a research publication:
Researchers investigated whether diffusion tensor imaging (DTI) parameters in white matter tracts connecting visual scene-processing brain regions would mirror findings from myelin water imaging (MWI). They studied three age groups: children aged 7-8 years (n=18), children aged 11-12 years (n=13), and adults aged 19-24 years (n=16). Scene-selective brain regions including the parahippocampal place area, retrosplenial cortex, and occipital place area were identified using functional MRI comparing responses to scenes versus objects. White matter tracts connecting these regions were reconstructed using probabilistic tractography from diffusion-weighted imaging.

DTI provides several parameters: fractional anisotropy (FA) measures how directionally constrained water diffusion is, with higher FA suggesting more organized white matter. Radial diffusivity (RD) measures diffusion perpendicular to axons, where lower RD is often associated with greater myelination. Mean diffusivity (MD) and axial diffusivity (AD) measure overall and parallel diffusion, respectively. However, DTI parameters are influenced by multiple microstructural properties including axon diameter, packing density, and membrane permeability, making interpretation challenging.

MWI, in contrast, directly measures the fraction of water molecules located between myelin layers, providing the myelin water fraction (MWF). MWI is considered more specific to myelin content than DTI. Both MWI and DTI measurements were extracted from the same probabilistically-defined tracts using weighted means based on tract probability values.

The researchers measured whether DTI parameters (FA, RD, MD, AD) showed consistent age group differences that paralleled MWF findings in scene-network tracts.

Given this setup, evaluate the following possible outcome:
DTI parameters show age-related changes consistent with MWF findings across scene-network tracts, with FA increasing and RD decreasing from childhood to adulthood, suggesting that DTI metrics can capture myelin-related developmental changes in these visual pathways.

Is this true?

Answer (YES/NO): NO